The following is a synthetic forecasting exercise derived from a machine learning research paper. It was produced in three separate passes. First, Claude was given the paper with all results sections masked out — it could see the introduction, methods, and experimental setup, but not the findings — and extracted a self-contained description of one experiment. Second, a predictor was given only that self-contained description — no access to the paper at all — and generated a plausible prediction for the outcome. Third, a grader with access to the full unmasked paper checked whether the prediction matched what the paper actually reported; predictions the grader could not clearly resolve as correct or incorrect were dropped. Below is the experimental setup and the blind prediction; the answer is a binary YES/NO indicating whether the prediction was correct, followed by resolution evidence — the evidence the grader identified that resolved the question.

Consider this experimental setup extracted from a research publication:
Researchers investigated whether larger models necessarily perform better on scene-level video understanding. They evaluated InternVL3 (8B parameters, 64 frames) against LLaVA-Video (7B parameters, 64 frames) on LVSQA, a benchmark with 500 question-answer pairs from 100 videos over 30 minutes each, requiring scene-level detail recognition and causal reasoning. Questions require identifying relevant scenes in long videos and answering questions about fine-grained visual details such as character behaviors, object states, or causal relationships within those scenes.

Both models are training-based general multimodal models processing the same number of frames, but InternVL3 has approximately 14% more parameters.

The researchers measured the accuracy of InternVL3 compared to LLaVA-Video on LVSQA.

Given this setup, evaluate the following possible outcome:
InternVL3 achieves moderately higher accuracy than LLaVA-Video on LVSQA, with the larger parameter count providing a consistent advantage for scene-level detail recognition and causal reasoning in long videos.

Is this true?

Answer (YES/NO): NO